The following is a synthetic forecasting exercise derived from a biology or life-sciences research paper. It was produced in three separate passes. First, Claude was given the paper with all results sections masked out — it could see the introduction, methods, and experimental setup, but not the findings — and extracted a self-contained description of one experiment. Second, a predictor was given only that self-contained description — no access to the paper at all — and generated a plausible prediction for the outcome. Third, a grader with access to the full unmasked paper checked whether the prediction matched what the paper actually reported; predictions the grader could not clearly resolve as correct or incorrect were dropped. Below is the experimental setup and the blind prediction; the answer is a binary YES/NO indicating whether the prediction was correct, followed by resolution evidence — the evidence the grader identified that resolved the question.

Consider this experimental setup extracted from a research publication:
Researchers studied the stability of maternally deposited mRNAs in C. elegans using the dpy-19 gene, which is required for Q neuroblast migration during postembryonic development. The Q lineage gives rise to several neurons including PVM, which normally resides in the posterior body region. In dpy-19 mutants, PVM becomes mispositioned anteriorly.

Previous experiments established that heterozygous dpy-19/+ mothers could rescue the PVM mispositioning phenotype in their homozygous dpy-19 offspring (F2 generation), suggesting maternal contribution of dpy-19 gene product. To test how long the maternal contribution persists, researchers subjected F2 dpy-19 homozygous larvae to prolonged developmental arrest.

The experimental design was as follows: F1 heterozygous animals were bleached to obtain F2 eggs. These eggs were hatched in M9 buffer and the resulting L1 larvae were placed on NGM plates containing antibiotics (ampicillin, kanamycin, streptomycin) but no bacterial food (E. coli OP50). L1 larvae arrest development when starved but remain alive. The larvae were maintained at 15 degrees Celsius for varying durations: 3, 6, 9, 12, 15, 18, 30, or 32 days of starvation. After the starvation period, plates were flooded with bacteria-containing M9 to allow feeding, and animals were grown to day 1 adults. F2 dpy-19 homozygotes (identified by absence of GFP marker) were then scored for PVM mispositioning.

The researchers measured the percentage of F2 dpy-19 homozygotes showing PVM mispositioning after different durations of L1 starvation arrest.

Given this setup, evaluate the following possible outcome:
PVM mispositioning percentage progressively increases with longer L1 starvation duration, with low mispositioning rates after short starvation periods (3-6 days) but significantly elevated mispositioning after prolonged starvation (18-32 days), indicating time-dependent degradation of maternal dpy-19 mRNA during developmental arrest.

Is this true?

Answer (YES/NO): NO